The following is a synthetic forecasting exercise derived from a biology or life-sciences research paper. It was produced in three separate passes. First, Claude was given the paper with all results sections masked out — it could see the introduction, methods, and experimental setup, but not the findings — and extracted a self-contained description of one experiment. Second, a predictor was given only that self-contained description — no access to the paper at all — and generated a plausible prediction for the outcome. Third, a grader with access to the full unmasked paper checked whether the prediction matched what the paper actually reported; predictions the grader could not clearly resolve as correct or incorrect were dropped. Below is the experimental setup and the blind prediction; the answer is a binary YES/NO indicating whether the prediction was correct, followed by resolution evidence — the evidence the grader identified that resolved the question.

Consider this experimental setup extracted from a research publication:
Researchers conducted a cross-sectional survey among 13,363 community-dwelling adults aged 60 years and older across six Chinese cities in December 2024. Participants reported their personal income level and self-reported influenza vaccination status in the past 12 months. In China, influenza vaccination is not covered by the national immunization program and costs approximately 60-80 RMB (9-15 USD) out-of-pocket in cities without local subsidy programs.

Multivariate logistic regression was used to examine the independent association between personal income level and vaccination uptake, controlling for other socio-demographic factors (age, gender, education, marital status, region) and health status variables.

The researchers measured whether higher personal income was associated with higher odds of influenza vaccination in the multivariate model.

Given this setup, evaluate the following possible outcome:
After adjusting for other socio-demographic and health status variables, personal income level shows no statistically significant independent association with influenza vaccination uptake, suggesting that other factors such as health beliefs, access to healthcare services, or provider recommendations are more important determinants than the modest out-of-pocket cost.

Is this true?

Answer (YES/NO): NO